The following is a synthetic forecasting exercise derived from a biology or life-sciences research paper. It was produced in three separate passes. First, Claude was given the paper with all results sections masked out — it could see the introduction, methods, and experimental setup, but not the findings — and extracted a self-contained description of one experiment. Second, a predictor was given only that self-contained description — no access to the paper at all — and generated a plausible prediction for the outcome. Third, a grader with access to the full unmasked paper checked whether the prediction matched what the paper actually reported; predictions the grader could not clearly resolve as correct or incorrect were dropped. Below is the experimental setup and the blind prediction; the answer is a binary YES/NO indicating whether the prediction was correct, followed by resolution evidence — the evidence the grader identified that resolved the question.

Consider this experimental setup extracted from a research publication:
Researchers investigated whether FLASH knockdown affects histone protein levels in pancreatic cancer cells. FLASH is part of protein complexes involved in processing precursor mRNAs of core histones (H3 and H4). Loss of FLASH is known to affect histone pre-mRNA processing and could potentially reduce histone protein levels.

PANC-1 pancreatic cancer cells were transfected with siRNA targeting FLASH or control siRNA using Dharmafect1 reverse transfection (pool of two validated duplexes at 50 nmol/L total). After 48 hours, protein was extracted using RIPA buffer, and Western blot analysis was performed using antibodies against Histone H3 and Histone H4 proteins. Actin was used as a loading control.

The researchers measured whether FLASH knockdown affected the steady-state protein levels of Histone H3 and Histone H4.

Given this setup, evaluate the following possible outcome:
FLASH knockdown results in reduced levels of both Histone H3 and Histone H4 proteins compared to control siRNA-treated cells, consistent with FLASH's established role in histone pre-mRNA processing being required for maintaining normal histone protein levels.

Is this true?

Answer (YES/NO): YES